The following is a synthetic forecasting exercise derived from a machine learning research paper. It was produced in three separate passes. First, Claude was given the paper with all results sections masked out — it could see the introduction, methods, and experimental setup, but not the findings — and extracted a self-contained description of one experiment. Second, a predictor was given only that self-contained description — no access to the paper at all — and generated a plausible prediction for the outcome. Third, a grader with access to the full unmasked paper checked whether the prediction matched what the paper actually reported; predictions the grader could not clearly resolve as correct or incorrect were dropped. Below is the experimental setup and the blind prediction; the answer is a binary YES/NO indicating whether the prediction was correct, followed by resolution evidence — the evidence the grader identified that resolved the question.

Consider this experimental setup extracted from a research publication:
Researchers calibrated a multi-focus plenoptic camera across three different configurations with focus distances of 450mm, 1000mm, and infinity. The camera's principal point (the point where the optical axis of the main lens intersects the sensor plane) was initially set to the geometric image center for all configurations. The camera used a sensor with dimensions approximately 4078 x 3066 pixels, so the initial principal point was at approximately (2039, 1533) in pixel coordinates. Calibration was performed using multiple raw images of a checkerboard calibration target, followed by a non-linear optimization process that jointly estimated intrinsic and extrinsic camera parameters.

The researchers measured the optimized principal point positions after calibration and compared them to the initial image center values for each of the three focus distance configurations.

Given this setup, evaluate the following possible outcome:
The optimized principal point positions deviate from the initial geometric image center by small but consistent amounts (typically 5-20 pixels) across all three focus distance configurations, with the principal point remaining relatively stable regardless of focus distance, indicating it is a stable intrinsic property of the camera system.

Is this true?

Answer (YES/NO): NO